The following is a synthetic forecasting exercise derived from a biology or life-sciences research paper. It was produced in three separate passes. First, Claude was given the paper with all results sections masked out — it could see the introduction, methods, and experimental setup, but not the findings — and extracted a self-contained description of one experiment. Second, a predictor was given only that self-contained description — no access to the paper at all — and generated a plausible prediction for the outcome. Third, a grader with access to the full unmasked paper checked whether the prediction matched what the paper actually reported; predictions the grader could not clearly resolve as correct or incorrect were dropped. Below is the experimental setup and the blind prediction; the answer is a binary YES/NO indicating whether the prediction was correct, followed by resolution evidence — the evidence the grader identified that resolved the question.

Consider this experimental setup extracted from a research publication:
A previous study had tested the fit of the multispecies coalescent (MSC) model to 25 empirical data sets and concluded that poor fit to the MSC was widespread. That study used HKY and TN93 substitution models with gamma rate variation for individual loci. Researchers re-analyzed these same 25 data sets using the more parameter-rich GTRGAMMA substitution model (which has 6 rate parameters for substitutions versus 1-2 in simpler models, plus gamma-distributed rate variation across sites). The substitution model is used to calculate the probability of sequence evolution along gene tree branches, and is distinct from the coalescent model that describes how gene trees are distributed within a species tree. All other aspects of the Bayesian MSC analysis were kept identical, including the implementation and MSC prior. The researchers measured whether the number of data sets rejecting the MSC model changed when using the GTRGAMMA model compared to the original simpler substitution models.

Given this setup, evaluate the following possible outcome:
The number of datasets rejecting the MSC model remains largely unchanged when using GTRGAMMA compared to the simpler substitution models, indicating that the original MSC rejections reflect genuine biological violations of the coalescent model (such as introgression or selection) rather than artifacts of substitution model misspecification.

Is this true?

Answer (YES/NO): NO